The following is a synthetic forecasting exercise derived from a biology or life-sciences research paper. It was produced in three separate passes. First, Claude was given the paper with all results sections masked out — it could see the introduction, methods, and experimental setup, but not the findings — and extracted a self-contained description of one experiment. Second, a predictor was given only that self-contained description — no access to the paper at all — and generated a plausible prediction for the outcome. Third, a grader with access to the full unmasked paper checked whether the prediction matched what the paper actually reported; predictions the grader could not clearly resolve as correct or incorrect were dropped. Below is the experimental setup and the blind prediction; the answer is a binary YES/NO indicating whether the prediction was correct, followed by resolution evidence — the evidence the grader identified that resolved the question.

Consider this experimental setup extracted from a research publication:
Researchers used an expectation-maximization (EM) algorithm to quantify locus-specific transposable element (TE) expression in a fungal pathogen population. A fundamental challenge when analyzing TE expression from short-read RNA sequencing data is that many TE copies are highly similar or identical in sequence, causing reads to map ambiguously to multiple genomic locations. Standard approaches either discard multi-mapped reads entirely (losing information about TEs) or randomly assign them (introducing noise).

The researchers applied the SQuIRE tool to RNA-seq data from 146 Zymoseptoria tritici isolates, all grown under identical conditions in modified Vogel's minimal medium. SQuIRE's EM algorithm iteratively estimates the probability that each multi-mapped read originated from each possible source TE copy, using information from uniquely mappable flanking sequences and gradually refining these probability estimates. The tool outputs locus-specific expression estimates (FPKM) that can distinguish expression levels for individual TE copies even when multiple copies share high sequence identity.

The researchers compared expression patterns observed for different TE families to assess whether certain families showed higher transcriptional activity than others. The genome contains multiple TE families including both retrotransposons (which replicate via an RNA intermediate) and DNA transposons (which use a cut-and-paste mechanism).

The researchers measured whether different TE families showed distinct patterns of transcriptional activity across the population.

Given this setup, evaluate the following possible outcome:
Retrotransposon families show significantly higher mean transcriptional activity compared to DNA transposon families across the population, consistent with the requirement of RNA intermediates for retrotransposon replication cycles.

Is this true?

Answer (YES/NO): YES